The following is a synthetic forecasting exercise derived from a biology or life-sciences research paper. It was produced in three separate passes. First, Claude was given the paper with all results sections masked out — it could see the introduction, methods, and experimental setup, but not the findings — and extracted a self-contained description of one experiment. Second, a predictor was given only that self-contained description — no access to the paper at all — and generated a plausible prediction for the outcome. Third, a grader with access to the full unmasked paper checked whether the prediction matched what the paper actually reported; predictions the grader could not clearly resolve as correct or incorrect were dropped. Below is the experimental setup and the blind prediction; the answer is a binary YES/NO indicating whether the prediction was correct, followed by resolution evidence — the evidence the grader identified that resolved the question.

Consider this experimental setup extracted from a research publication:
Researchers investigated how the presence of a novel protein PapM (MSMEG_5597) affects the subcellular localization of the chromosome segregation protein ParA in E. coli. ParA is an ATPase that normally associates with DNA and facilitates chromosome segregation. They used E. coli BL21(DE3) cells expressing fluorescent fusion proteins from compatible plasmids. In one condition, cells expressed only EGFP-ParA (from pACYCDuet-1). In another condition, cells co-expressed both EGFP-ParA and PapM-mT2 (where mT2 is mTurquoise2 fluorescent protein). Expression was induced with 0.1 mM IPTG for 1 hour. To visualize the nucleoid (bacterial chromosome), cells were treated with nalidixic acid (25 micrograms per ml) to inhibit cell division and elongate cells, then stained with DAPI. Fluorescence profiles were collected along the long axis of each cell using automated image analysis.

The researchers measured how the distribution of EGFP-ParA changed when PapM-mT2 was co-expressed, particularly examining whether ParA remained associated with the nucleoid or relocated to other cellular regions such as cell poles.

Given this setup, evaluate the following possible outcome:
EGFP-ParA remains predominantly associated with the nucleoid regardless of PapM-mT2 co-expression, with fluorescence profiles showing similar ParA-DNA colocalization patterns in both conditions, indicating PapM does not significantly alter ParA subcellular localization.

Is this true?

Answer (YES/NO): YES